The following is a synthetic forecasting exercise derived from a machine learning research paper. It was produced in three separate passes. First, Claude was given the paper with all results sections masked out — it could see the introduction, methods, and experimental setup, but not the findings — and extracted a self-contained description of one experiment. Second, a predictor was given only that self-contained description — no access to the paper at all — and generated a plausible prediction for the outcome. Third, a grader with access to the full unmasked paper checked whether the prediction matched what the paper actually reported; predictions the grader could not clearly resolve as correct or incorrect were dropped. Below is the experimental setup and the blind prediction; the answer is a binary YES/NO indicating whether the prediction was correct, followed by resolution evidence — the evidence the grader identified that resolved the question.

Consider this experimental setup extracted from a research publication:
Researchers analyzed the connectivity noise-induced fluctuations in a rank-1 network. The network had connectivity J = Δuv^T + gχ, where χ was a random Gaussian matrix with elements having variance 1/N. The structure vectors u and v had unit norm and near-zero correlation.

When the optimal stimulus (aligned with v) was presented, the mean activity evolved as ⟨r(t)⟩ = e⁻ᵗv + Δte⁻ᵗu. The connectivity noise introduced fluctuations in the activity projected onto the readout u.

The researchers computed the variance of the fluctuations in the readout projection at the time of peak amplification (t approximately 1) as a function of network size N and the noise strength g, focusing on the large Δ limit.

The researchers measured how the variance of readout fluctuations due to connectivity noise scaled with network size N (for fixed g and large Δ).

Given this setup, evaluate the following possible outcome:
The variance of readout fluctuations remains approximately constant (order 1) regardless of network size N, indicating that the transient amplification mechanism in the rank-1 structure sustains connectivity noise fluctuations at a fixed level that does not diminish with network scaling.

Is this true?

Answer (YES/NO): NO